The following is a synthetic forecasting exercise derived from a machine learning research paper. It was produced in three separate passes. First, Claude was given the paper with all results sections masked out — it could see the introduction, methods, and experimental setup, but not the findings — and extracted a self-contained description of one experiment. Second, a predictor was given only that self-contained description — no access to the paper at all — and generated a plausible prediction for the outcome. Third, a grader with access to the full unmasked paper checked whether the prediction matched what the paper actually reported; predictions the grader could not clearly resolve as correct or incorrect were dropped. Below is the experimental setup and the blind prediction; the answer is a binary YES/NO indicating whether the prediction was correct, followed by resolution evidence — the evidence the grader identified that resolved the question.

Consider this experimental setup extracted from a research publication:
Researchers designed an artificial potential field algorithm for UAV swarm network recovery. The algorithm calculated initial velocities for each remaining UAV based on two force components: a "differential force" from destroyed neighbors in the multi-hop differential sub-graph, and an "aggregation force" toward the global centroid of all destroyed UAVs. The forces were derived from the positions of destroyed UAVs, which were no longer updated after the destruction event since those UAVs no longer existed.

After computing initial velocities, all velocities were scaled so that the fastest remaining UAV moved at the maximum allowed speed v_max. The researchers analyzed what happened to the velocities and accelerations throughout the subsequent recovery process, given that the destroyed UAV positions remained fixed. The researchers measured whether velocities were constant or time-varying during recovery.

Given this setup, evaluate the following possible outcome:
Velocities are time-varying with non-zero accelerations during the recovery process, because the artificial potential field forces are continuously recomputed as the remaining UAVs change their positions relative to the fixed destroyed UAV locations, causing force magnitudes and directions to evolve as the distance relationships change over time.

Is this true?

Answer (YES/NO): NO